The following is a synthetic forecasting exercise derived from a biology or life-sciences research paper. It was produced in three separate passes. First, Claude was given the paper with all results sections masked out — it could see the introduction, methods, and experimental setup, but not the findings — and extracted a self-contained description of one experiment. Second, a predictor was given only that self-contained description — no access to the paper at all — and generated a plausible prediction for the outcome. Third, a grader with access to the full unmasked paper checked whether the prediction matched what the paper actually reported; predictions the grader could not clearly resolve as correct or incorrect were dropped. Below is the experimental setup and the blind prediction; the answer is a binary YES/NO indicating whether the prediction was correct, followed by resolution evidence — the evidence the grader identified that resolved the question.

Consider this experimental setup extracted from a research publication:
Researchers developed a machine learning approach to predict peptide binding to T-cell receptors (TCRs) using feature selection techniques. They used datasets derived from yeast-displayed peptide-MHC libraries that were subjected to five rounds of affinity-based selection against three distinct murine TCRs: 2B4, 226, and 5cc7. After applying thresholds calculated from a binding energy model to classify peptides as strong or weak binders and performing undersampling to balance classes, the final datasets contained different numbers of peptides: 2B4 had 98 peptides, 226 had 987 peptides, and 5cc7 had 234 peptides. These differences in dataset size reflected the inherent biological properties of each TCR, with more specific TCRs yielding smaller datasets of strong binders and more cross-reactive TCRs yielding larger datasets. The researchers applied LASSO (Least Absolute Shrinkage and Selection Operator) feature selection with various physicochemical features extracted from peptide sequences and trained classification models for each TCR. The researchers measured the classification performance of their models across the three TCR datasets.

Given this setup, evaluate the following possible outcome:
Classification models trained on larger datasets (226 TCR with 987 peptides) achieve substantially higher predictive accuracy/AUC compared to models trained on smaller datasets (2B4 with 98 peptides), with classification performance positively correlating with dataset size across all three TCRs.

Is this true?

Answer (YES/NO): NO